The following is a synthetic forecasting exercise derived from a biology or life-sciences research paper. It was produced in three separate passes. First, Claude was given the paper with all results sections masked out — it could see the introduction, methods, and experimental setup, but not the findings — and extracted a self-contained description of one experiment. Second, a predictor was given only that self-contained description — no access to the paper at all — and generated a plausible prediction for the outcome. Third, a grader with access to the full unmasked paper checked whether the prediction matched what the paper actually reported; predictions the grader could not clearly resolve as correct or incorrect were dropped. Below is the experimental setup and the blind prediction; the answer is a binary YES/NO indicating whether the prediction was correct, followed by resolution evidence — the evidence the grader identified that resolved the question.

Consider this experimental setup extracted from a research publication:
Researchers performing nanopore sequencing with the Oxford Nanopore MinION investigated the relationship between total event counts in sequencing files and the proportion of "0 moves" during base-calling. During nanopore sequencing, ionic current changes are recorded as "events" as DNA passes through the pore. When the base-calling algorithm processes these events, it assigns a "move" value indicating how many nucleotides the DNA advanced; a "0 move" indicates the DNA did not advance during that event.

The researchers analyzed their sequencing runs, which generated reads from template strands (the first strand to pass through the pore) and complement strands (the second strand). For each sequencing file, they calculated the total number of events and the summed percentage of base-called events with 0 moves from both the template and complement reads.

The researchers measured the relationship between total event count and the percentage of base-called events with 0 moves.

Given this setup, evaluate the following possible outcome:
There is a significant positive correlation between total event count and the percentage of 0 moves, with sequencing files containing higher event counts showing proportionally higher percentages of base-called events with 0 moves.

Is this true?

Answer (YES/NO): YES